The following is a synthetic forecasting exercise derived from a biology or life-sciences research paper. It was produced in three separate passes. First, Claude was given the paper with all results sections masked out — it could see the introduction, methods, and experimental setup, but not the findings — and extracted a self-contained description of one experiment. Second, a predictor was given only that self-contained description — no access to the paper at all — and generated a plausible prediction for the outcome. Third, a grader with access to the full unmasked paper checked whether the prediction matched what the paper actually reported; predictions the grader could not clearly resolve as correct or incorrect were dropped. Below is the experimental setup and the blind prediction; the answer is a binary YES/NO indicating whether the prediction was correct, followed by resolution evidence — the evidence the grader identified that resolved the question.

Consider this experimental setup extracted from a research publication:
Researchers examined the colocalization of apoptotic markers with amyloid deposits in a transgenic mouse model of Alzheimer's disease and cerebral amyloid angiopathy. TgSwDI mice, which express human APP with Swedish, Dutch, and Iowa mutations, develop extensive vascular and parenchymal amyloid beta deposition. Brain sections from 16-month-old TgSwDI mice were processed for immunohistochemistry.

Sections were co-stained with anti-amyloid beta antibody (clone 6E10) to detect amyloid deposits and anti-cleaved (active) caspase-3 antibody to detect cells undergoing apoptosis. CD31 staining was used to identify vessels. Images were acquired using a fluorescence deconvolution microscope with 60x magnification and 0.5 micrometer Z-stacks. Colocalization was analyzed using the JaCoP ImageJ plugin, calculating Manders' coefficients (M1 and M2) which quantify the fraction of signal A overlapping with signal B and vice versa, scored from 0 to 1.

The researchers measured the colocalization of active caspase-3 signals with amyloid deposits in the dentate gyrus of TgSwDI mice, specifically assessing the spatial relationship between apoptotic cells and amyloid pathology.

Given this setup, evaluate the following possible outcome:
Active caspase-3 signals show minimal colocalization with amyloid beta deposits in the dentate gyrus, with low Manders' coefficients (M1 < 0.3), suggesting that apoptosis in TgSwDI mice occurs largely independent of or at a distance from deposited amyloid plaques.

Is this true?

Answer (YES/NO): NO